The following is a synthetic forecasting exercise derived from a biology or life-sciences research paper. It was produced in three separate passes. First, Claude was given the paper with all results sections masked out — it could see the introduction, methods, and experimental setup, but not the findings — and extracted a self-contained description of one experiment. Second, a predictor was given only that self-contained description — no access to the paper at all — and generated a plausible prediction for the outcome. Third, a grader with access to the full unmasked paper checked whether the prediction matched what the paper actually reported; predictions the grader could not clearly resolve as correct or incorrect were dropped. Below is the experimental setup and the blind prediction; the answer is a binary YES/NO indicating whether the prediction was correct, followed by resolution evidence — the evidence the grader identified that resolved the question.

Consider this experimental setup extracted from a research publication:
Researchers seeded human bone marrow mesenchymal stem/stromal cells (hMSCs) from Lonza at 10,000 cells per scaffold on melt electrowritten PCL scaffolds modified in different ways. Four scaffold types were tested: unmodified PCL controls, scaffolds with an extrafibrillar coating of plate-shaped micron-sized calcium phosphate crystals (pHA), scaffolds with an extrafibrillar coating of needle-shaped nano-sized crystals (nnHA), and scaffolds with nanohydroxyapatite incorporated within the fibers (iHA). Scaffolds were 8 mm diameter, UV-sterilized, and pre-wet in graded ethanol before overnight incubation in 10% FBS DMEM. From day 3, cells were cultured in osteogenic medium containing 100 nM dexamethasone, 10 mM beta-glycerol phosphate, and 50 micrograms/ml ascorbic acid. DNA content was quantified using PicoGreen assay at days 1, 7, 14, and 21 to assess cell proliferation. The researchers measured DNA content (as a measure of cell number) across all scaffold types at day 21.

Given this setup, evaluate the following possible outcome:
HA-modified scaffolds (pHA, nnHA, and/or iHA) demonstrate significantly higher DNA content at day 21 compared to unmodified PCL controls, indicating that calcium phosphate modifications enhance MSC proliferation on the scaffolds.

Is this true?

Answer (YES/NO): NO